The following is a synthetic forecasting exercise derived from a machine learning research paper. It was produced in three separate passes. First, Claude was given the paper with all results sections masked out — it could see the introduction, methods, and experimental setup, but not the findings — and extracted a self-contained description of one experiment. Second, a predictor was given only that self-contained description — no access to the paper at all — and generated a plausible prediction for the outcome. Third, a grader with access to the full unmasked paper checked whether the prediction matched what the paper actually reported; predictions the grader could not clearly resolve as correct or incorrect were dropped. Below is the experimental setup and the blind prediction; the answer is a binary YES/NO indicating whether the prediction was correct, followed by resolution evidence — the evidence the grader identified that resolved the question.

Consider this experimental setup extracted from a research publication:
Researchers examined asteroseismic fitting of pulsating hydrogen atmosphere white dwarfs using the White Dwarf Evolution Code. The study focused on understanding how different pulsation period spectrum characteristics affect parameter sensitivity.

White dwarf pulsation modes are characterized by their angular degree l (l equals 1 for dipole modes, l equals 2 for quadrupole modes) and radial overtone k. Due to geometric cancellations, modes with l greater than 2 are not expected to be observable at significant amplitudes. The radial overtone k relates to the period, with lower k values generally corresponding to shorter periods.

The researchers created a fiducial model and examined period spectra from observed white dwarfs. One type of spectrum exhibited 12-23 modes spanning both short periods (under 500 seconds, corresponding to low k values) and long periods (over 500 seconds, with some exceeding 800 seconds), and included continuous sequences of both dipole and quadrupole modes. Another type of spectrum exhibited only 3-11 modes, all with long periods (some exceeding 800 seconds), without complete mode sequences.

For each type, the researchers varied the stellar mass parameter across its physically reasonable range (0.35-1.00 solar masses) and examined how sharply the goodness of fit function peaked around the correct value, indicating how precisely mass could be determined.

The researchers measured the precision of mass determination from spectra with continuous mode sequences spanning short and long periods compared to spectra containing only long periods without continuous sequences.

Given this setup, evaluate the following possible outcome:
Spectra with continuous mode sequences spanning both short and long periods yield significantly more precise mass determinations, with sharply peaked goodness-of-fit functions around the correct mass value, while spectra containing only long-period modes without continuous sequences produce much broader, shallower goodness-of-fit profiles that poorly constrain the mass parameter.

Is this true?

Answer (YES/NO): NO